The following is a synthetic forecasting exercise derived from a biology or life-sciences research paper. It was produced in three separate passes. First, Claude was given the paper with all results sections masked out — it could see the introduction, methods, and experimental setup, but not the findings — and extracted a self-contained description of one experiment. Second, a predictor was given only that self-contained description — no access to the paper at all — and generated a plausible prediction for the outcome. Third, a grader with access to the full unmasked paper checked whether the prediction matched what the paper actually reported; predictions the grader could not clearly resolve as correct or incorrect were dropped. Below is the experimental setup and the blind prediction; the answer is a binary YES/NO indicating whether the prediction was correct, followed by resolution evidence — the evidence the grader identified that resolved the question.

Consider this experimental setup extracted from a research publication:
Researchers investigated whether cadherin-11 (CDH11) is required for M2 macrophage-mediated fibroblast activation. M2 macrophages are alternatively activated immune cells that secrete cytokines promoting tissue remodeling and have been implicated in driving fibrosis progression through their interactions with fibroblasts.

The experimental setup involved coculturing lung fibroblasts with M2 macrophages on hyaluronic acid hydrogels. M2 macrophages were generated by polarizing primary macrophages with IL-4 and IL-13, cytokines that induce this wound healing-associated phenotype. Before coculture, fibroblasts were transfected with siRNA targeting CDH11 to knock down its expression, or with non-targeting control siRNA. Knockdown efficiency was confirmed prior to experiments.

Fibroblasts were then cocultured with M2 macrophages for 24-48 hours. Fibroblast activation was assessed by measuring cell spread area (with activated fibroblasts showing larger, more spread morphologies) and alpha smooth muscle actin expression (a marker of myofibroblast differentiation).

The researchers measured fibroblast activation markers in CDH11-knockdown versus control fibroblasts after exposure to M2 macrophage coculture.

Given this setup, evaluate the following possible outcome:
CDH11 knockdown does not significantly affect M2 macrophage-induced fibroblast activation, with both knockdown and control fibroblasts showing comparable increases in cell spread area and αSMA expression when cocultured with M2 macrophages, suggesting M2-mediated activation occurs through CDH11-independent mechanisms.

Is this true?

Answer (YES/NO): NO